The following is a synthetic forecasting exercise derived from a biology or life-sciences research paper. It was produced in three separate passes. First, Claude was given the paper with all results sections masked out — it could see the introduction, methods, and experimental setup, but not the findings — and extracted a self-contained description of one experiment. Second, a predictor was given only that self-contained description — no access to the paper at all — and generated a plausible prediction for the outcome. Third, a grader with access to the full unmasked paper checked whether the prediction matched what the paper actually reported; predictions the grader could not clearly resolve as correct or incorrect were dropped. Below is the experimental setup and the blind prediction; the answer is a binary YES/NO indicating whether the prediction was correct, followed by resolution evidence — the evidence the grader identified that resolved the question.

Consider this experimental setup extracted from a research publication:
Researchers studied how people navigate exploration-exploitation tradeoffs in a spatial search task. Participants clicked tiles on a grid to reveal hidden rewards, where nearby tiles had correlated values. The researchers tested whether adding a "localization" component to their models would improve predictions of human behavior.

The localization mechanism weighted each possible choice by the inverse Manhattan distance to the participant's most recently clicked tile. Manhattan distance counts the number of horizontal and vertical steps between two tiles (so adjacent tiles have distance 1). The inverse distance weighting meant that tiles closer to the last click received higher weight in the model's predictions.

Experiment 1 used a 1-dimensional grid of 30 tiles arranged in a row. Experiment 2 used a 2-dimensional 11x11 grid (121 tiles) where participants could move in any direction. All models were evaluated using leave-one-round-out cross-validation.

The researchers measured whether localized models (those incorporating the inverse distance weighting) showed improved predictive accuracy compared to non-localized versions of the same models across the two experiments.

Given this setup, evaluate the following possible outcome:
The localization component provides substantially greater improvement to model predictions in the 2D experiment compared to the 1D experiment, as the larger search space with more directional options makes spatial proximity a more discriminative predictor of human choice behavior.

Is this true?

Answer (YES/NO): YES